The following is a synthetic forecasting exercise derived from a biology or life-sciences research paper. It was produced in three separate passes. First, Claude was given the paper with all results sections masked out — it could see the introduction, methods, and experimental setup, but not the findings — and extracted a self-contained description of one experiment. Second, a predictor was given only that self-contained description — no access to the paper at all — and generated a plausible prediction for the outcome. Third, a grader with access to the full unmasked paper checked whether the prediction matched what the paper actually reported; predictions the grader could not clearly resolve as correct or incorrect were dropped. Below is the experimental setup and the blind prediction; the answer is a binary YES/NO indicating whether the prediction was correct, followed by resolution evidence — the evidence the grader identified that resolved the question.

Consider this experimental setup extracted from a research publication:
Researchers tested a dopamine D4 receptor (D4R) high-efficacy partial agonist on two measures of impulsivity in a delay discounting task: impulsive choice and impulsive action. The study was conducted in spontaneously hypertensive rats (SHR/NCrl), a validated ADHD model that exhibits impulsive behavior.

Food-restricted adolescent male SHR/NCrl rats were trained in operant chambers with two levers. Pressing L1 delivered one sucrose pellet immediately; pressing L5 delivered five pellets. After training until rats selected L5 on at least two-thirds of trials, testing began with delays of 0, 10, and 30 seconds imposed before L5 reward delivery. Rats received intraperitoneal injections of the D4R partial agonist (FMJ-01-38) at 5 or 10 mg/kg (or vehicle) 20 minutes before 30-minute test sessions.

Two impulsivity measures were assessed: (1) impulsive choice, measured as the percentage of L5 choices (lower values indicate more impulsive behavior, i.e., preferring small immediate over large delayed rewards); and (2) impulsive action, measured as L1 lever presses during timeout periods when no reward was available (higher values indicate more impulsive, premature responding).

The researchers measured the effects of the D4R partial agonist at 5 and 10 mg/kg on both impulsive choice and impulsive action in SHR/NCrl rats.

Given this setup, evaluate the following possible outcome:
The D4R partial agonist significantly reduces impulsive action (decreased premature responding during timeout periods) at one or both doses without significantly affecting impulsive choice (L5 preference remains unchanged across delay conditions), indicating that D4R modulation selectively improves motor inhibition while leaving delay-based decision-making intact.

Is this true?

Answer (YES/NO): NO